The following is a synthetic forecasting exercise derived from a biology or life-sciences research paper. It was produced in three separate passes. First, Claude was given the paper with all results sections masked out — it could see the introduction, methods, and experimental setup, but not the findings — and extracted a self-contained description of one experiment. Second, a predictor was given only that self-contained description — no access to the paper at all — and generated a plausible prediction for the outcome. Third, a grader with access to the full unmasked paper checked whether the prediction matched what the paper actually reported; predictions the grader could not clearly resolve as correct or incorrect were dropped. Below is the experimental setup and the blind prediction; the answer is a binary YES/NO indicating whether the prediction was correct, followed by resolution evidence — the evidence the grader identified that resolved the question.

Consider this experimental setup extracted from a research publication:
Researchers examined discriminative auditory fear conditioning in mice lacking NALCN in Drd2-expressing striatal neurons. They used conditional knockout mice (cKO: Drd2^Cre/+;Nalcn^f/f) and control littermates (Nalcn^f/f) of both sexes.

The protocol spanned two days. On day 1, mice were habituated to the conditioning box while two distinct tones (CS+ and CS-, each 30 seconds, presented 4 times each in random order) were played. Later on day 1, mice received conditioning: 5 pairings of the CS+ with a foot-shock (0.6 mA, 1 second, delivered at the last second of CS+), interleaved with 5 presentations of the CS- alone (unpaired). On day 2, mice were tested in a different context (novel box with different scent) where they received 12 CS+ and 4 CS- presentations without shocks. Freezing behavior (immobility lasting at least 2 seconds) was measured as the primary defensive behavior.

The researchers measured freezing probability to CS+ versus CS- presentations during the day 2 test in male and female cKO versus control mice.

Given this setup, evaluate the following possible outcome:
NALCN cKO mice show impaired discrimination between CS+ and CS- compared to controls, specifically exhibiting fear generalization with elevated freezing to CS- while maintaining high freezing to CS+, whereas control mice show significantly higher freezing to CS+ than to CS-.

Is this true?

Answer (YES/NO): NO